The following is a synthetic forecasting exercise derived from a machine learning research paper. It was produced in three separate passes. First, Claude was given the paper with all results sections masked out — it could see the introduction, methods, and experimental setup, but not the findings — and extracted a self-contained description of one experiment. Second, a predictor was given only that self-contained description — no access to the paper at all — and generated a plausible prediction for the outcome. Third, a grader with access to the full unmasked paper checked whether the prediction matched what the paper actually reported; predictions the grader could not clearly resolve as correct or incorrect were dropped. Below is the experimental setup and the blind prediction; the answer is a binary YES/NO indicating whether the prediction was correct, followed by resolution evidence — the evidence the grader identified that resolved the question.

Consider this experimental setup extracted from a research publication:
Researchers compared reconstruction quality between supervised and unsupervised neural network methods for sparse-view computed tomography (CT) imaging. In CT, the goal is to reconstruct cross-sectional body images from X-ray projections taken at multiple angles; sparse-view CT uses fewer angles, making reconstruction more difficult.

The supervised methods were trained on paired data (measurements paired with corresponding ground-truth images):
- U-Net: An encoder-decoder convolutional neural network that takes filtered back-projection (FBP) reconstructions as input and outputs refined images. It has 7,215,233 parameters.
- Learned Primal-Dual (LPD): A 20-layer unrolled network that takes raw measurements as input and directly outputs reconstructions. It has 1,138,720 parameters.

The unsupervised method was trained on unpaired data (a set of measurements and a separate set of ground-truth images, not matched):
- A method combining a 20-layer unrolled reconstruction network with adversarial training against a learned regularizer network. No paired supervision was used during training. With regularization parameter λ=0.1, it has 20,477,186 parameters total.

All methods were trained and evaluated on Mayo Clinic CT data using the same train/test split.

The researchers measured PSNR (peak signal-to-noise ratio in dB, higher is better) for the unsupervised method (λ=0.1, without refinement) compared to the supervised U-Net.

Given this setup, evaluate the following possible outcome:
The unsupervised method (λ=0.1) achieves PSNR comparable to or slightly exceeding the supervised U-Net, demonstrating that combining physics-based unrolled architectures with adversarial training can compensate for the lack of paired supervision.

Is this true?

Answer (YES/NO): YES